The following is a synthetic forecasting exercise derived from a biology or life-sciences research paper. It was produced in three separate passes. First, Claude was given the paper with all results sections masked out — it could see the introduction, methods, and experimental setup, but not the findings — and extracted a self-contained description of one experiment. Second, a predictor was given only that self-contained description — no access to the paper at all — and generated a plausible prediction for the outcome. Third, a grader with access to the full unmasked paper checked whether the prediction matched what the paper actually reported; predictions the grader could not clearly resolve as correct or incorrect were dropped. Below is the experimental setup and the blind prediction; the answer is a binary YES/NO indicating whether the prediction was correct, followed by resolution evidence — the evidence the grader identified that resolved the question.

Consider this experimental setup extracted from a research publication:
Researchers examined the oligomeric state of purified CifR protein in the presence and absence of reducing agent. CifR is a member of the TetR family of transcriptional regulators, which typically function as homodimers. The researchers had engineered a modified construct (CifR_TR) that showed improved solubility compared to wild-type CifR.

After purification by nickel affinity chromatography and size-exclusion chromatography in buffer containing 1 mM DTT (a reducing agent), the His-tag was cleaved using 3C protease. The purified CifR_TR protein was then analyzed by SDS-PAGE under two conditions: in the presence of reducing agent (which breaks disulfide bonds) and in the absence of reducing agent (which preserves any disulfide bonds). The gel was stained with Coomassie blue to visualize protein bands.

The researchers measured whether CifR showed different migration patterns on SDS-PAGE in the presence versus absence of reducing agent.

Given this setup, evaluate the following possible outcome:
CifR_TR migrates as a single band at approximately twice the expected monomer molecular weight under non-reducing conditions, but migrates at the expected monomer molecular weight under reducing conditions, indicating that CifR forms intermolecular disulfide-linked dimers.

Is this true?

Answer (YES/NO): YES